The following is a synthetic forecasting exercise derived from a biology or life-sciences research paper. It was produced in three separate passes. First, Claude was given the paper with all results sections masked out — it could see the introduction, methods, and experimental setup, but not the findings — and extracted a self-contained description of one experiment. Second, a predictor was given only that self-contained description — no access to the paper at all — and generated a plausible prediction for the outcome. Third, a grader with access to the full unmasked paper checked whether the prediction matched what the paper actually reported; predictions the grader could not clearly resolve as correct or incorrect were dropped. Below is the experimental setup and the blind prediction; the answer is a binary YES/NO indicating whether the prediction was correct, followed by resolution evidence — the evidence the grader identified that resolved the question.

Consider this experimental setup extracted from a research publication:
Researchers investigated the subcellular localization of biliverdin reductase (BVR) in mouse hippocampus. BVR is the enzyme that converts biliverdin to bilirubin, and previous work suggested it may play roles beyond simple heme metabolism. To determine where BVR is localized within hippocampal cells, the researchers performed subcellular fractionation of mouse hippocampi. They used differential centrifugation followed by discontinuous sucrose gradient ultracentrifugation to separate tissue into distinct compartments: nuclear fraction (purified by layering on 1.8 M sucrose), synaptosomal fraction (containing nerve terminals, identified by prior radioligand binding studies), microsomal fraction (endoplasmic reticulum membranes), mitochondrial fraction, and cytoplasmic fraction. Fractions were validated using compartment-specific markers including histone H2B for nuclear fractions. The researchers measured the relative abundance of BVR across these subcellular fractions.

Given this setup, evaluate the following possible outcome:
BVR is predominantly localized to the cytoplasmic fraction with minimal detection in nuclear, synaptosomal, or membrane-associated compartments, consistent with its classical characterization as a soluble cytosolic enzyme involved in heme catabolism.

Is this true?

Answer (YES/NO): NO